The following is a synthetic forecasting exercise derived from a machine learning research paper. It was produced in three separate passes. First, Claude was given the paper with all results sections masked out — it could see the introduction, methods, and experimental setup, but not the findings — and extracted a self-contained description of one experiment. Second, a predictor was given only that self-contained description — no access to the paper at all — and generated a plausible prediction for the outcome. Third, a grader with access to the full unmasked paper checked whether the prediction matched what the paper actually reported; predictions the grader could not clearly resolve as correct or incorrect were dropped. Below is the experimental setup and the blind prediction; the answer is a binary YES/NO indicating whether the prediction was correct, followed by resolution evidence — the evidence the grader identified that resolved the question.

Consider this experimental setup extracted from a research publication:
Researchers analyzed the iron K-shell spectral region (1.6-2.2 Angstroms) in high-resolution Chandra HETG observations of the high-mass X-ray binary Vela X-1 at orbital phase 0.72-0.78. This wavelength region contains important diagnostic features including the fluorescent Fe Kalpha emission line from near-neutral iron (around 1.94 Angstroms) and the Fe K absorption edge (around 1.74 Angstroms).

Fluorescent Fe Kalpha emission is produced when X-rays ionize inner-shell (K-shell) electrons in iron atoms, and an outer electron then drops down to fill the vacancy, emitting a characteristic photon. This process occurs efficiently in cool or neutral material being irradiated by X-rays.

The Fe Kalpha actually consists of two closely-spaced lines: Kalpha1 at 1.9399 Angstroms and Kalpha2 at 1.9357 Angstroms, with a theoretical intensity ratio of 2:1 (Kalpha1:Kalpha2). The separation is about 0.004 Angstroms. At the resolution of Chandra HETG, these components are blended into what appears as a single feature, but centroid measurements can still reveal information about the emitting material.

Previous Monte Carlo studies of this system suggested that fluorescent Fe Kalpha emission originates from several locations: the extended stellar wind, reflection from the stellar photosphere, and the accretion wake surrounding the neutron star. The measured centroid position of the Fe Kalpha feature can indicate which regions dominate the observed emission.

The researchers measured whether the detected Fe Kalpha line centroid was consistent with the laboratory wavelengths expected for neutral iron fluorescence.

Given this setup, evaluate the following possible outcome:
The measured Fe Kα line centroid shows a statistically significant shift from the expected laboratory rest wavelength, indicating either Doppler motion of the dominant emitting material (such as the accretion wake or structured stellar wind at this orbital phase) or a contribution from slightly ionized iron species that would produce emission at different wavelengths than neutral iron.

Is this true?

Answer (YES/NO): NO